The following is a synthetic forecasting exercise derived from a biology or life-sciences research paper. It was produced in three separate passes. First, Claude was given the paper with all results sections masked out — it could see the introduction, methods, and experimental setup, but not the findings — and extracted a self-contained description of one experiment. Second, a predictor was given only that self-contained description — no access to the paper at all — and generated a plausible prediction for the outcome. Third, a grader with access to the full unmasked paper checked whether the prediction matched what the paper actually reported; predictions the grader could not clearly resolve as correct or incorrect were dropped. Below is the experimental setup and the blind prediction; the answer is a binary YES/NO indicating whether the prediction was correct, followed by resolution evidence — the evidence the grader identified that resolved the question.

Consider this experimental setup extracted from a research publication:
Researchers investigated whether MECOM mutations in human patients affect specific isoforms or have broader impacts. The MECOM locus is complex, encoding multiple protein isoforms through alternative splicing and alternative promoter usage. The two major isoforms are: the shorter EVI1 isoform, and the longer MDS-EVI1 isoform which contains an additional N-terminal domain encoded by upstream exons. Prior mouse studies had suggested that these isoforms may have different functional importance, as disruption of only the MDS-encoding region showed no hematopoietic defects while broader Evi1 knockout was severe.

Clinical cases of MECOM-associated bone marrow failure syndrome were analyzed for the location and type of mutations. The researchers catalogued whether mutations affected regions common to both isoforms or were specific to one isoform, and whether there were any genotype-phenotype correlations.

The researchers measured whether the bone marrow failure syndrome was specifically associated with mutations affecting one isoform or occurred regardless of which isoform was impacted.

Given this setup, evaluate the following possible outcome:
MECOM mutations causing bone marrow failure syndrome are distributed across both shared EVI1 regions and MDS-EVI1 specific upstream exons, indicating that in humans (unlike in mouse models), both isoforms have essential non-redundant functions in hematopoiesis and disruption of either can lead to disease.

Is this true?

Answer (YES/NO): YES